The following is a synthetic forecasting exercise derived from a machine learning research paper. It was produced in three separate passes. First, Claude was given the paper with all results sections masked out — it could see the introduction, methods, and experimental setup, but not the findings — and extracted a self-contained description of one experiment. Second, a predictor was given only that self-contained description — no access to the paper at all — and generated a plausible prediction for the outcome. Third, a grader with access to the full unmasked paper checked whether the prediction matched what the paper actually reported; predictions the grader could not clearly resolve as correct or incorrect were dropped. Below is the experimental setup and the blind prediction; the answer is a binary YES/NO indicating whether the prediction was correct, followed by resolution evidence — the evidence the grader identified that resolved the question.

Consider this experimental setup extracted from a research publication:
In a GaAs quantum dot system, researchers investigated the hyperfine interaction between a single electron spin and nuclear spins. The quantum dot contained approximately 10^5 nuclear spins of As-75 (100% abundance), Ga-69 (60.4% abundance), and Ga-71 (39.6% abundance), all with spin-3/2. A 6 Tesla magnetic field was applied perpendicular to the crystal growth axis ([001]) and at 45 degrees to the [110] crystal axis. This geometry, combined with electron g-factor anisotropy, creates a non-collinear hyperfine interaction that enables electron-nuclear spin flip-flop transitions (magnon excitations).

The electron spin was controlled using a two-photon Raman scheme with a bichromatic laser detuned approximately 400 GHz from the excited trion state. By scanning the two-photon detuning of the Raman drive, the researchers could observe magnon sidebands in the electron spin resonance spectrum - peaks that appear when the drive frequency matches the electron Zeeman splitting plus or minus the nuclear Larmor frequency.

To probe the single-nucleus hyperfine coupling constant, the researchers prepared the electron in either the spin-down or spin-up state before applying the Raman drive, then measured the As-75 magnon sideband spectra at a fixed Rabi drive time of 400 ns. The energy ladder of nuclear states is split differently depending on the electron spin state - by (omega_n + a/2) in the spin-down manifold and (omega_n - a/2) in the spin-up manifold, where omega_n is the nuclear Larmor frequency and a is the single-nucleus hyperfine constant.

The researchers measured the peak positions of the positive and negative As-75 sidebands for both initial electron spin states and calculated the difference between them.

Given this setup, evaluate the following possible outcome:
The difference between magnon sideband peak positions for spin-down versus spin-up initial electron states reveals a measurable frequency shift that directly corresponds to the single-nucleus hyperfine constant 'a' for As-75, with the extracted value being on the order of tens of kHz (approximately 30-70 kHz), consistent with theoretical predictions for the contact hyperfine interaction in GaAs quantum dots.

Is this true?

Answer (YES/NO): NO